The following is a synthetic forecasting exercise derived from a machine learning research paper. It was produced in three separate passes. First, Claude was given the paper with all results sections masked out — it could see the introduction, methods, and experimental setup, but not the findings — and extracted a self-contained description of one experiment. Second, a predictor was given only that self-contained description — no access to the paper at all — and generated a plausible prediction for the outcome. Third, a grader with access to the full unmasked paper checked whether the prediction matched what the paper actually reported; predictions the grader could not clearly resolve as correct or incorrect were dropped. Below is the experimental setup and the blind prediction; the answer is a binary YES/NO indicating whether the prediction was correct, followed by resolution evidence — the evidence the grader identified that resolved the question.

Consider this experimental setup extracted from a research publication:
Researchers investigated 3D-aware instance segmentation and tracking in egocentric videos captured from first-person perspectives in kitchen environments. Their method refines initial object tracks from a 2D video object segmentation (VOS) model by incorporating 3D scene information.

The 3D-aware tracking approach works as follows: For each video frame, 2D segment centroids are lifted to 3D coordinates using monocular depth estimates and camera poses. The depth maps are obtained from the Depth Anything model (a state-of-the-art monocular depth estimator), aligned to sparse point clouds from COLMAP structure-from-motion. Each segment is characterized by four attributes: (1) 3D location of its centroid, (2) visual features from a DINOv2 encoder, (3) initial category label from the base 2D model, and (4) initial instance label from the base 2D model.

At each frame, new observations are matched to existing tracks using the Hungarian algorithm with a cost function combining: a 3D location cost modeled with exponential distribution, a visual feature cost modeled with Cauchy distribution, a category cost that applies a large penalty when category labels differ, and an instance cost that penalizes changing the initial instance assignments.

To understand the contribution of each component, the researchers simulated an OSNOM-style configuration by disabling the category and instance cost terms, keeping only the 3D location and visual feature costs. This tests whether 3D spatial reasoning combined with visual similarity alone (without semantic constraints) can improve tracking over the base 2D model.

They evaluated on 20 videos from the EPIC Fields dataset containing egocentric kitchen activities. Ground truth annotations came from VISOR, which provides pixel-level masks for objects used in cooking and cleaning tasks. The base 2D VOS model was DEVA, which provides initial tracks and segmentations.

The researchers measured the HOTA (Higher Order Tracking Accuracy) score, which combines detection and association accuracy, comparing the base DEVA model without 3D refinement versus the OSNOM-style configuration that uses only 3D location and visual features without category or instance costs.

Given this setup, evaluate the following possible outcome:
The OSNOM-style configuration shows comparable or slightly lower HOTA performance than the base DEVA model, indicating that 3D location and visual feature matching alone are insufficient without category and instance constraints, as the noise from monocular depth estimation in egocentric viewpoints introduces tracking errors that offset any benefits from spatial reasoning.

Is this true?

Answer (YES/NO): NO